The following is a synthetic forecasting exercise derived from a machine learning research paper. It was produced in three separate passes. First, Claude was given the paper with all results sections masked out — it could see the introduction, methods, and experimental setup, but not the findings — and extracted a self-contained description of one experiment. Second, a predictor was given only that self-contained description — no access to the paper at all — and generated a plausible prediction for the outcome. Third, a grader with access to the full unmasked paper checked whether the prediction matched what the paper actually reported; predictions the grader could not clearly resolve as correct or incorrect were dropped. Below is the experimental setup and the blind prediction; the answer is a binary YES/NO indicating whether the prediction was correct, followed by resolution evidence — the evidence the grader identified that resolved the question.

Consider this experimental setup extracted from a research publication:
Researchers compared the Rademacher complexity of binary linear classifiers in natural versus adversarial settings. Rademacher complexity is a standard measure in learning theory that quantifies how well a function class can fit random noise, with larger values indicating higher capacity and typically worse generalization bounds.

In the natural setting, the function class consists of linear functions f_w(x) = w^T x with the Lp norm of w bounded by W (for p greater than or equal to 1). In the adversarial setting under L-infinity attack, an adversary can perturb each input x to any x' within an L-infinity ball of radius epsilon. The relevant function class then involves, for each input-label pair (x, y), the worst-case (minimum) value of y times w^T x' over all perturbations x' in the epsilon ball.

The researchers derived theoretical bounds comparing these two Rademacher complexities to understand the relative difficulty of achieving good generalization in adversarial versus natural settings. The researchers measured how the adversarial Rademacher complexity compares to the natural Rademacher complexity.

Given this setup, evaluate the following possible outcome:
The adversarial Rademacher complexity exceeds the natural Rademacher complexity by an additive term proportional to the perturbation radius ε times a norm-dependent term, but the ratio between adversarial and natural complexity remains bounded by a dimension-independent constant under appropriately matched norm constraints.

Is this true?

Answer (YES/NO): NO